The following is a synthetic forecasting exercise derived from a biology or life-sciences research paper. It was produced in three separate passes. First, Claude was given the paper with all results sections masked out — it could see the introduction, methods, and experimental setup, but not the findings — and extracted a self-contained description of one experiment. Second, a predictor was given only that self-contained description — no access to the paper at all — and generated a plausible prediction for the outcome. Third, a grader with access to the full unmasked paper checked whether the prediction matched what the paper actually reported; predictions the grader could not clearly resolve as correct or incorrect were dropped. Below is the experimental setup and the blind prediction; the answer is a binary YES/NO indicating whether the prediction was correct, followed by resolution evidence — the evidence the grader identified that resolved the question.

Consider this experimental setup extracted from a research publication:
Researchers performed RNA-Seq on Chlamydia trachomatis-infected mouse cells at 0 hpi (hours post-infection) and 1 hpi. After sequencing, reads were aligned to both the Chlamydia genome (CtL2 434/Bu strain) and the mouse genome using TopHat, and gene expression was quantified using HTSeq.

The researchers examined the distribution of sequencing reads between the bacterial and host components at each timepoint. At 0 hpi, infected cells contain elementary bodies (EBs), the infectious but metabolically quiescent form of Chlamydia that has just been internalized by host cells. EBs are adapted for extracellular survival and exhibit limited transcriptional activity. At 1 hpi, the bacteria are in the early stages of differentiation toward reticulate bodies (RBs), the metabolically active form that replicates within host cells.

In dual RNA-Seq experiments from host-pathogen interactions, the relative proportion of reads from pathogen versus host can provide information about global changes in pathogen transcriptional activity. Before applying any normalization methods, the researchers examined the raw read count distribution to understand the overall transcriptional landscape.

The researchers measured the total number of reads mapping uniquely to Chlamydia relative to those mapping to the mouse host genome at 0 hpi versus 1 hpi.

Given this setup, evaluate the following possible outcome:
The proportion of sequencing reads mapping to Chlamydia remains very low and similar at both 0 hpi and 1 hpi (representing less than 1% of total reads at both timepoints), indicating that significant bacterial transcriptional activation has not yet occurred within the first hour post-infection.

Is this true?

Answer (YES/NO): NO